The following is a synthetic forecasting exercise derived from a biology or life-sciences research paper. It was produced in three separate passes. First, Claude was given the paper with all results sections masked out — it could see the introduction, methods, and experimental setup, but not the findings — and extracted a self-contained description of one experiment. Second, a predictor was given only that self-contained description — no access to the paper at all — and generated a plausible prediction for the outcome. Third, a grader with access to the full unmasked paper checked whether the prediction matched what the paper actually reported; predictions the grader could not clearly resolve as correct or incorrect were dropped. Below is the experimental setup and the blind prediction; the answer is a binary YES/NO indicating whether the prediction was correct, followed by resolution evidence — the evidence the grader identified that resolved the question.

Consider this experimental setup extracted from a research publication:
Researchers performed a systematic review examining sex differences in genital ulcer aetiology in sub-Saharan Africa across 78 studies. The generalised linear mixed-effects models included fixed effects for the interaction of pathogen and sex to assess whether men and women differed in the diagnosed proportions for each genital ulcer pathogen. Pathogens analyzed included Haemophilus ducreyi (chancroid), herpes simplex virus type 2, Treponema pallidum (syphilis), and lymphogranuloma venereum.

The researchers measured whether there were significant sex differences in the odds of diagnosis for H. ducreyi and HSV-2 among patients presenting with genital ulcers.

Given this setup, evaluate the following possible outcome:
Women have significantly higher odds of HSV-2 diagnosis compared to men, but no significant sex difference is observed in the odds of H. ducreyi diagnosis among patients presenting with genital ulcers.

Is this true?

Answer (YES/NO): NO